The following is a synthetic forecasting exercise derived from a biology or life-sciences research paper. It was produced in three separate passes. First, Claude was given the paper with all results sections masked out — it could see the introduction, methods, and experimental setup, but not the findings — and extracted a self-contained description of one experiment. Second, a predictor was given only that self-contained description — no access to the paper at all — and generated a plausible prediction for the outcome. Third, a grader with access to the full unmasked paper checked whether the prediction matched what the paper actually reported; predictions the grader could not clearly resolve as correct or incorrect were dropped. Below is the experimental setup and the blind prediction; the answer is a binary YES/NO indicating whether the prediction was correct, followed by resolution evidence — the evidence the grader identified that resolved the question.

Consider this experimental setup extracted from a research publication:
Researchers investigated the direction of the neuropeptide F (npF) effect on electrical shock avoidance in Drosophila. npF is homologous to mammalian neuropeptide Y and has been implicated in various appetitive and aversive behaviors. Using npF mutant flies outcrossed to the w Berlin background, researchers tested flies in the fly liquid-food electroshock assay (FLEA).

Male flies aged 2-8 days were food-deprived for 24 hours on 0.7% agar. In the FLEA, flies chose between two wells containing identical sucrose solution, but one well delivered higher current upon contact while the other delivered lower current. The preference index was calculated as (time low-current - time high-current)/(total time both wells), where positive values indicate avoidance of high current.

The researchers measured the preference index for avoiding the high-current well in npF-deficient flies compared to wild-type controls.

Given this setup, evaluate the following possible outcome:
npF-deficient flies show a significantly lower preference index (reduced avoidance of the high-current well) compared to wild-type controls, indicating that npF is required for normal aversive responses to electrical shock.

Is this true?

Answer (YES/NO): YES